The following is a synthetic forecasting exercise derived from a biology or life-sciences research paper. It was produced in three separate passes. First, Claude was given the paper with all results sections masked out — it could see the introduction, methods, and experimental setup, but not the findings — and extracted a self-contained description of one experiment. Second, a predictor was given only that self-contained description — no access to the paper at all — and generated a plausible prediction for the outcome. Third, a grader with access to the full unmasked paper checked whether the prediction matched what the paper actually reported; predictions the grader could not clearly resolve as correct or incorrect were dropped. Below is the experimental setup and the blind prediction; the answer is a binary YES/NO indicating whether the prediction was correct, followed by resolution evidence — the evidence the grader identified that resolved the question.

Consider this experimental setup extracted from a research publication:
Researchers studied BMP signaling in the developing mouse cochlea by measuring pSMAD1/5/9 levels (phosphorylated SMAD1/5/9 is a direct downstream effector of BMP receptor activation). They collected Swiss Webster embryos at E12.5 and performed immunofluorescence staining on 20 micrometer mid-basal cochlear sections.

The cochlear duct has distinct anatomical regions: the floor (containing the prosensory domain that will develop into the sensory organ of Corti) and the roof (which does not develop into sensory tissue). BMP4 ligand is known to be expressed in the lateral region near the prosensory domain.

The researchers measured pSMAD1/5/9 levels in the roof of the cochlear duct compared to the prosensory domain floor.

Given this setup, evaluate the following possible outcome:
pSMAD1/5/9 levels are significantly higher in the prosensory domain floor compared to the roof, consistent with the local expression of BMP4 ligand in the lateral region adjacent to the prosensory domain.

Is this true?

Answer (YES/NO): YES